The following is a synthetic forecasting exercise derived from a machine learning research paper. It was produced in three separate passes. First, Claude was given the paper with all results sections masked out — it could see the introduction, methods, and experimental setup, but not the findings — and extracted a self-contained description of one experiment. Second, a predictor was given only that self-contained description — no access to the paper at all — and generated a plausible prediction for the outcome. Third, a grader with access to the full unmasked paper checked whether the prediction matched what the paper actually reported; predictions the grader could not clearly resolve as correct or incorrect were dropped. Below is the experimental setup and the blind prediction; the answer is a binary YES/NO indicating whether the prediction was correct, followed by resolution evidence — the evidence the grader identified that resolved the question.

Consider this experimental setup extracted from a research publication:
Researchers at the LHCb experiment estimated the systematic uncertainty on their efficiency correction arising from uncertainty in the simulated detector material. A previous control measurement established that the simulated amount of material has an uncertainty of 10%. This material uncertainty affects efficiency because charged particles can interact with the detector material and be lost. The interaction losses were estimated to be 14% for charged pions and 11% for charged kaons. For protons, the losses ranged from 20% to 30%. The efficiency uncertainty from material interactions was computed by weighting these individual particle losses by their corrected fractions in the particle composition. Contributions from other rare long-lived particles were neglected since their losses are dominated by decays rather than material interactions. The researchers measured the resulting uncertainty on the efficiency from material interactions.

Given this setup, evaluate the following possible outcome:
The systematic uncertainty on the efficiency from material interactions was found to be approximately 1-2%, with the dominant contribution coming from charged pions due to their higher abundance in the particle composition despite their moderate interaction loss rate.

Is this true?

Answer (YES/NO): NO